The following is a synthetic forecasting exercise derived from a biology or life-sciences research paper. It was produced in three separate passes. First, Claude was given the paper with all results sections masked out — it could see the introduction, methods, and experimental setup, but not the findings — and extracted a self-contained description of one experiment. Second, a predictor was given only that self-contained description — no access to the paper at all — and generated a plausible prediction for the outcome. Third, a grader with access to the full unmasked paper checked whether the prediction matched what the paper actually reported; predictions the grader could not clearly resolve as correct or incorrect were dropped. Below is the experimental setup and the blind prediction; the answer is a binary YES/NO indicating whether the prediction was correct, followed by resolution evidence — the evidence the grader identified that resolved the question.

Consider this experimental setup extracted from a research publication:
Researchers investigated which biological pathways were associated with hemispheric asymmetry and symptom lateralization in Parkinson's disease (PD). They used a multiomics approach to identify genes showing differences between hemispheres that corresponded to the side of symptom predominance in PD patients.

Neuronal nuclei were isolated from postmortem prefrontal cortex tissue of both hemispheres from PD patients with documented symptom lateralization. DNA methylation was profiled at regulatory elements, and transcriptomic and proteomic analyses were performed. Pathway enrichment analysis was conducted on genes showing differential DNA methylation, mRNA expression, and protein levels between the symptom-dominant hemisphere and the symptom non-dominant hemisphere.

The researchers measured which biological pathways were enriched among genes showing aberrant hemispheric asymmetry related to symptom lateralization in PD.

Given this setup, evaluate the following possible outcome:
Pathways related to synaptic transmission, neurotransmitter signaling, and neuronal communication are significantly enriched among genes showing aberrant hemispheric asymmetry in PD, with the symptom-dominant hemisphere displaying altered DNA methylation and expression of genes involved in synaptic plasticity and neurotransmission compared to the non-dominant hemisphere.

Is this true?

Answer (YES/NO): YES